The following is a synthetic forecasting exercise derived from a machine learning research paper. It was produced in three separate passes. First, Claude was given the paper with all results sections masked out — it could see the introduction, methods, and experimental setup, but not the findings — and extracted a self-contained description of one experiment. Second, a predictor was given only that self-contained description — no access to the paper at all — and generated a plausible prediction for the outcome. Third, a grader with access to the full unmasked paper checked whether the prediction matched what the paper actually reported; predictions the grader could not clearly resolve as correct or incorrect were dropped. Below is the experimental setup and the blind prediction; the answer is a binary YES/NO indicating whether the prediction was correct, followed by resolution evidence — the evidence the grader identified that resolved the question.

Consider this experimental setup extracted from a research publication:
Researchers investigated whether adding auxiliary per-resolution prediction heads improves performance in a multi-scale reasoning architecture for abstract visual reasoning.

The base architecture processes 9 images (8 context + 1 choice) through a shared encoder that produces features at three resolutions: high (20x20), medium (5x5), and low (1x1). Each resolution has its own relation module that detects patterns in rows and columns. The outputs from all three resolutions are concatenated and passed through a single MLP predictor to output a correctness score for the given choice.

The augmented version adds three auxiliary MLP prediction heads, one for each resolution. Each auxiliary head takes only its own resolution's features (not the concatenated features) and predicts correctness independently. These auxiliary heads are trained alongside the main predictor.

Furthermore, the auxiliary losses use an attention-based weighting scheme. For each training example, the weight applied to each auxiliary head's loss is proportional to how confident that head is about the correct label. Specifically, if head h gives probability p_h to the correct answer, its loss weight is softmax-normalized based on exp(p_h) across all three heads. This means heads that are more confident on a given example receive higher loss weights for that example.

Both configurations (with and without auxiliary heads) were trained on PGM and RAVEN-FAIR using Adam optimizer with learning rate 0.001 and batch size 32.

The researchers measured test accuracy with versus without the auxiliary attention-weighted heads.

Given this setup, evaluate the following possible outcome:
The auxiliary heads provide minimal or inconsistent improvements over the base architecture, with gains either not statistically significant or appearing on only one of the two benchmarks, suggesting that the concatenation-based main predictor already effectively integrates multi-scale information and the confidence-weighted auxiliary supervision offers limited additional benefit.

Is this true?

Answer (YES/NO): NO